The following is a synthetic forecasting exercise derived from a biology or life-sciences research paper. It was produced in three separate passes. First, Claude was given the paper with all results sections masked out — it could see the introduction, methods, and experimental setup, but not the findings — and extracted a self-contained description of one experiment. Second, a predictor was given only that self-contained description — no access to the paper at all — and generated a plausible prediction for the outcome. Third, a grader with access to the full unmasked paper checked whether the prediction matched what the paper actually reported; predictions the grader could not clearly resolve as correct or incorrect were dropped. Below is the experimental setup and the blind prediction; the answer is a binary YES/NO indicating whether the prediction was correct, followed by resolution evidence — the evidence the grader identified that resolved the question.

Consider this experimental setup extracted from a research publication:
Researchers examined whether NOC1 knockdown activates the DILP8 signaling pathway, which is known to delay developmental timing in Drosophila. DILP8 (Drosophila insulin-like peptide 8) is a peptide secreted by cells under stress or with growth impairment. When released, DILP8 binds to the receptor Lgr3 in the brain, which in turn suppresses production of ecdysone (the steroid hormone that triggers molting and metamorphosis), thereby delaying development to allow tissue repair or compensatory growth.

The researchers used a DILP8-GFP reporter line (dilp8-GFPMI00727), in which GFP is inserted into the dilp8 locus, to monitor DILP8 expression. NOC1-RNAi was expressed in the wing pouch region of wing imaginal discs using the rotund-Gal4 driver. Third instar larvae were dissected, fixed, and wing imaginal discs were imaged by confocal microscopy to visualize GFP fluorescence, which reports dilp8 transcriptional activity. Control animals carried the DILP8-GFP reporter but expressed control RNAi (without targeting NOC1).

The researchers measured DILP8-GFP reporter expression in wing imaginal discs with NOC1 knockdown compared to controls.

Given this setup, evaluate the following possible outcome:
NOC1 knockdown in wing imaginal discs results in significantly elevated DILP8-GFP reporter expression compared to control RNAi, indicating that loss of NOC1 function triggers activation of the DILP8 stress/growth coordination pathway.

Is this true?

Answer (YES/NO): YES